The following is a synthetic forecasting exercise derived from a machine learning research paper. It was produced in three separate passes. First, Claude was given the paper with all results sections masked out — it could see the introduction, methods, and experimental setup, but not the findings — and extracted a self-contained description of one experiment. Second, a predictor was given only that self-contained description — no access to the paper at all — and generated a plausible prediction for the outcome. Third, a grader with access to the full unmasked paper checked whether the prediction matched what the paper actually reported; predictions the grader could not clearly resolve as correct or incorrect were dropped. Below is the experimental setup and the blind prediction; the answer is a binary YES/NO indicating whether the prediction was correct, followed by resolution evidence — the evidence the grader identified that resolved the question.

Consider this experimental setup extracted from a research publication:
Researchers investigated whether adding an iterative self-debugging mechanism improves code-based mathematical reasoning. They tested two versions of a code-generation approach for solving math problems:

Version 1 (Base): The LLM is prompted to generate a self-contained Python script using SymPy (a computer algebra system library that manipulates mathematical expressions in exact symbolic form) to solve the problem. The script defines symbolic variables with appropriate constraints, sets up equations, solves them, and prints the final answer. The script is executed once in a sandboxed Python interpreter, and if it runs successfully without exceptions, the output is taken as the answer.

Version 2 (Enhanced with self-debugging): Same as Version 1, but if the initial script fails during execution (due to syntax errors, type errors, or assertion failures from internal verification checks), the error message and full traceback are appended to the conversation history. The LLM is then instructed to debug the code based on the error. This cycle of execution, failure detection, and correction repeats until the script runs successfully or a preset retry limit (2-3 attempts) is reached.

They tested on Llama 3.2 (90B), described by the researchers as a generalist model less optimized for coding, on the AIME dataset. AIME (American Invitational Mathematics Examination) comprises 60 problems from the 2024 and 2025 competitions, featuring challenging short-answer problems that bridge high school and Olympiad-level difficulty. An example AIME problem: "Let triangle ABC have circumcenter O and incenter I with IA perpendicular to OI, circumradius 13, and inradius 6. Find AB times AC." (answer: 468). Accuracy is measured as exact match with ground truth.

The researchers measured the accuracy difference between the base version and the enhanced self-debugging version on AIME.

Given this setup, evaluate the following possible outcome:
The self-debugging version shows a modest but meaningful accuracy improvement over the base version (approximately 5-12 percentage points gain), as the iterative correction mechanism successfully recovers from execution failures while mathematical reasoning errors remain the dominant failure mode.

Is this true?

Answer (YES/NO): YES